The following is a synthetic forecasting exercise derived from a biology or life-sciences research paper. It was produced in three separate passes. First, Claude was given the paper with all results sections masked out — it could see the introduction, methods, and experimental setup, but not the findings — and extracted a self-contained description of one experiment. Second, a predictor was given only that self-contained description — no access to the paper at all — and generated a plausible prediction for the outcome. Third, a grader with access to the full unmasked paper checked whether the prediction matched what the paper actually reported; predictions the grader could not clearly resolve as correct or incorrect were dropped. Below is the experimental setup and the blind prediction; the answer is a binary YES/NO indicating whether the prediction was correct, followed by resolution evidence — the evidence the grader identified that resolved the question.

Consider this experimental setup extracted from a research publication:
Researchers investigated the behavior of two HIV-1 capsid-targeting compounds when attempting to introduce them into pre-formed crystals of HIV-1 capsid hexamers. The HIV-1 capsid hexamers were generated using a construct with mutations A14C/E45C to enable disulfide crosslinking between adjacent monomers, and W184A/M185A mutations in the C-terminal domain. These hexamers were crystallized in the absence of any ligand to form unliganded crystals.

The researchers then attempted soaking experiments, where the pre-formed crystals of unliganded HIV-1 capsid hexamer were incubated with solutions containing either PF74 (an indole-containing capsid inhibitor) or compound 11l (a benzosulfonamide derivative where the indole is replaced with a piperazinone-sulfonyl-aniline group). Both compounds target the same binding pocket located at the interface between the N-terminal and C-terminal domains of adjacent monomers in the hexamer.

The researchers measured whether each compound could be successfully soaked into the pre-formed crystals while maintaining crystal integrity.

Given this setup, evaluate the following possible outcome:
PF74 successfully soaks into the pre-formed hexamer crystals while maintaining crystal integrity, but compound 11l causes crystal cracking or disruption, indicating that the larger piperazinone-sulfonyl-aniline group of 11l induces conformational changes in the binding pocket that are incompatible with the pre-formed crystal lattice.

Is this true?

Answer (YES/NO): YES